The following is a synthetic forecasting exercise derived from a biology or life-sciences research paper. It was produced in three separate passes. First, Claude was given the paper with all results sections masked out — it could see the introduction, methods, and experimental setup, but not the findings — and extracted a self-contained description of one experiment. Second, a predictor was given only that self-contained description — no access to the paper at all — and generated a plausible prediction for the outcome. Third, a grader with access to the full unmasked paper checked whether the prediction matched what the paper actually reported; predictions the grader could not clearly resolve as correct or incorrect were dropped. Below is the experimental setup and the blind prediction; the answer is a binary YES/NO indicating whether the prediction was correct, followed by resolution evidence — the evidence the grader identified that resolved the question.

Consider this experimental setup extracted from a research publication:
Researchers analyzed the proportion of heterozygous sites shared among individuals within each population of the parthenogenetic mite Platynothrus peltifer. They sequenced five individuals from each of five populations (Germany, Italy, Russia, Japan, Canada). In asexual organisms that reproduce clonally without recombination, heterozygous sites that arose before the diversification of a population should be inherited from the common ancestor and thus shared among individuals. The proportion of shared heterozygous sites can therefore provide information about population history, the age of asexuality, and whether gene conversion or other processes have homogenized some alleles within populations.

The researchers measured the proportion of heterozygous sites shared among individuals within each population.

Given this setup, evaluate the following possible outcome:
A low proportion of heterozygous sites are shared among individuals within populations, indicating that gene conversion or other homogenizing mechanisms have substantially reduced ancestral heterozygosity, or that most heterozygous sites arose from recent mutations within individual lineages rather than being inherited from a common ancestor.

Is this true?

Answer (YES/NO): NO